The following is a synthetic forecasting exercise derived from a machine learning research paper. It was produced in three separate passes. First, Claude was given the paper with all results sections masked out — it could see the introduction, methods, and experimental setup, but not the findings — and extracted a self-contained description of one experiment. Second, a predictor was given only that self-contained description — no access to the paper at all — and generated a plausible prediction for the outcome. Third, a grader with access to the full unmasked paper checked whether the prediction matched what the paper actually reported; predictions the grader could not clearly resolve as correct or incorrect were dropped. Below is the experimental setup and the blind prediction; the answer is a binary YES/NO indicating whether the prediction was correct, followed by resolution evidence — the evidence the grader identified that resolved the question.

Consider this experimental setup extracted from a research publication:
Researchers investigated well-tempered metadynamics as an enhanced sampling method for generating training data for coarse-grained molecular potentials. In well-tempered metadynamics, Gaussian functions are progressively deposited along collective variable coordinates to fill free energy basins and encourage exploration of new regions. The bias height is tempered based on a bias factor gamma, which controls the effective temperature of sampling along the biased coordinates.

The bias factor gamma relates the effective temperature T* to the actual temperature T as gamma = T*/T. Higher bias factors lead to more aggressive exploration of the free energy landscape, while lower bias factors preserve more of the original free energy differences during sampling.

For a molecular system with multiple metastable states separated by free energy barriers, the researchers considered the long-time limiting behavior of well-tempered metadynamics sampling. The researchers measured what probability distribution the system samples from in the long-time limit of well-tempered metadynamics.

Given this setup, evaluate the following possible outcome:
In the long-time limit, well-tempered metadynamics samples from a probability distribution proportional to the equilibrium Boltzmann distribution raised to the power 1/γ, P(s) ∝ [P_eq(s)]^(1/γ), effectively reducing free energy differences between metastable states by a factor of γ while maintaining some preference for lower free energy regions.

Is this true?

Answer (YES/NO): YES